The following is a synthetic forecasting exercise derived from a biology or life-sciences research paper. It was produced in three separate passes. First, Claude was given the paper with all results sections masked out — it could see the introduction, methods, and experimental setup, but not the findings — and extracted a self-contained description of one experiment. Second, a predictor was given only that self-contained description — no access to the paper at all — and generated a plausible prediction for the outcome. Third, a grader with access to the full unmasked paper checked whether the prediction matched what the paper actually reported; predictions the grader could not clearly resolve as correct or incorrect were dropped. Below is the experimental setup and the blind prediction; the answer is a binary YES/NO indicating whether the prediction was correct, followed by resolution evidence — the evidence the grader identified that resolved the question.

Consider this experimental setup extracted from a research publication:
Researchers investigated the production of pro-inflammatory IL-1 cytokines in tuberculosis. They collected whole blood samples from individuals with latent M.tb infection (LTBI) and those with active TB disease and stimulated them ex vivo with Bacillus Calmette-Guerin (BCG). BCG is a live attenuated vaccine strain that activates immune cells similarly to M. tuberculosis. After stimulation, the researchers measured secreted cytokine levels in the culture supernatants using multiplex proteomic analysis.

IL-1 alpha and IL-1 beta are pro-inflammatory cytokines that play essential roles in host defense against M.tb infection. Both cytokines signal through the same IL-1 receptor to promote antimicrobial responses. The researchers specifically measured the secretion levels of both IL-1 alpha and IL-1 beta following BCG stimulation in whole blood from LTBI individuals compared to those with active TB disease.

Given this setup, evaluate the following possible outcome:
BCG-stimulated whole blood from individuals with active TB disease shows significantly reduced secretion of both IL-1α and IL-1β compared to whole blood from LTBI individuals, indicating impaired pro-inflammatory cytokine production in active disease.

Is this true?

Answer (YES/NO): YES